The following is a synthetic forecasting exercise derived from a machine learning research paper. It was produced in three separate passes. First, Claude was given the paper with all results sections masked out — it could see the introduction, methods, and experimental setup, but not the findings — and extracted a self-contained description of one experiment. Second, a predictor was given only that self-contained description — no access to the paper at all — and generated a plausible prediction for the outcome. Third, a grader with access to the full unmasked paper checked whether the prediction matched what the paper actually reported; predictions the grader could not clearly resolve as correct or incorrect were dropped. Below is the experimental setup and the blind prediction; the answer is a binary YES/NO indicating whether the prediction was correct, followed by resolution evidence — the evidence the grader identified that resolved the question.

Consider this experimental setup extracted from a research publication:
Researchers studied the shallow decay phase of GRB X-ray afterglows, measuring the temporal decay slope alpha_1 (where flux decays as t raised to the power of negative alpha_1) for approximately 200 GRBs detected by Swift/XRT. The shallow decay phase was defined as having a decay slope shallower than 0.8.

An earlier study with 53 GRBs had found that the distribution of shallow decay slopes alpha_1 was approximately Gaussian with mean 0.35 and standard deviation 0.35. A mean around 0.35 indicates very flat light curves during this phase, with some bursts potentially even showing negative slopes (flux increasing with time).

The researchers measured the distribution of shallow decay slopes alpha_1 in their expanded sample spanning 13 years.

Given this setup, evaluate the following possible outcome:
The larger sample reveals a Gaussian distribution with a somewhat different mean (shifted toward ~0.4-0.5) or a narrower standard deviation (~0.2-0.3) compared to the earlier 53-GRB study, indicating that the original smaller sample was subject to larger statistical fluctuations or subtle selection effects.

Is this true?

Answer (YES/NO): YES